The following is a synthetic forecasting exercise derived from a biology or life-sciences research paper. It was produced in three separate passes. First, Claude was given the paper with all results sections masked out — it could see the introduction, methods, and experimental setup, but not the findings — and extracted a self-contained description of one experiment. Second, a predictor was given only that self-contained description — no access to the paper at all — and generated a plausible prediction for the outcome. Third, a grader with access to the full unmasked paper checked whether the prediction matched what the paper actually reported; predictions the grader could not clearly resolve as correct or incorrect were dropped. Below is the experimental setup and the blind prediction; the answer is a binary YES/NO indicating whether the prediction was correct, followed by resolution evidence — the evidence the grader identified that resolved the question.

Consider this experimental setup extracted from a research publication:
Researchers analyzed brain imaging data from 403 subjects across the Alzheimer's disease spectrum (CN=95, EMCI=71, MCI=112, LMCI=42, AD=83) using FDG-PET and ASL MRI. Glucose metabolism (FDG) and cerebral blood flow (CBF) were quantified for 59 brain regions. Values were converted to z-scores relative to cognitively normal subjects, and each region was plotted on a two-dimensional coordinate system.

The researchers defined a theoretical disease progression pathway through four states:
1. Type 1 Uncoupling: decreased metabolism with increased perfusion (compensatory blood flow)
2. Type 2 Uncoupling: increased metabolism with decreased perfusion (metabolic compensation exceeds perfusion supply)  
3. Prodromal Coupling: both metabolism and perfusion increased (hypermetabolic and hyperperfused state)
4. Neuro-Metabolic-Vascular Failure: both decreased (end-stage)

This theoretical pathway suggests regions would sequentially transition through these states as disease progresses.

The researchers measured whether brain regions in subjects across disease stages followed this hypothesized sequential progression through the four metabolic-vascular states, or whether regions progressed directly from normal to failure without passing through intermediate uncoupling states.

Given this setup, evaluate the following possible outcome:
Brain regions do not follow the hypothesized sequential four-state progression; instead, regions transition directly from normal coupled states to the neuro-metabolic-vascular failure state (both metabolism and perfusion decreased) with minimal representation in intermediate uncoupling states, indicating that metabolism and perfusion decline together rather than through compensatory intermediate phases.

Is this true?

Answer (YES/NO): NO